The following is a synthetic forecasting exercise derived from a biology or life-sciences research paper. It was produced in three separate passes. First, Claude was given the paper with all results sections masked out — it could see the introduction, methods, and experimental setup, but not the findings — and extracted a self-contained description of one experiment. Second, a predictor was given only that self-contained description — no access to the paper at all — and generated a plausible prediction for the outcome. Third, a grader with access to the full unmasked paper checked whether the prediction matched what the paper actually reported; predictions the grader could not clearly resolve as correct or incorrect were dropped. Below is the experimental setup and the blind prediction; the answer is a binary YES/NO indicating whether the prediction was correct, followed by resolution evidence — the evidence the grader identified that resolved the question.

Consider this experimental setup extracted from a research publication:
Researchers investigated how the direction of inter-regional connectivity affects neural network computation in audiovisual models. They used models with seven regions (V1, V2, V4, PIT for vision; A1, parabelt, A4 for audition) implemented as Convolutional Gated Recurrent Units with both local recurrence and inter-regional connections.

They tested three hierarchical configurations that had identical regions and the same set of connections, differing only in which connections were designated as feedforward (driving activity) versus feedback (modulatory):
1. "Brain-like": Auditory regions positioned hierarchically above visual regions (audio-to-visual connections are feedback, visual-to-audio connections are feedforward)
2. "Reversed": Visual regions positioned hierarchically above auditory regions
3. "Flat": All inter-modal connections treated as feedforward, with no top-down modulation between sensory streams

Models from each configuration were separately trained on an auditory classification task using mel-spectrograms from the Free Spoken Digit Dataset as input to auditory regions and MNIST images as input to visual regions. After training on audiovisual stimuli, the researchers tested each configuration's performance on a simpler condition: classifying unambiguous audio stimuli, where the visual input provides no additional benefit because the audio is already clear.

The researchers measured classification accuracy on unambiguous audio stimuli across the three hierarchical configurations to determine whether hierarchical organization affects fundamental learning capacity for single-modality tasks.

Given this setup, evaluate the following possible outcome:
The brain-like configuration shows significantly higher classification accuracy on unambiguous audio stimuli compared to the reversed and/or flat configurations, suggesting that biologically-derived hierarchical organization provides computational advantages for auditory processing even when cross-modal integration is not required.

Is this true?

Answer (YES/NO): NO